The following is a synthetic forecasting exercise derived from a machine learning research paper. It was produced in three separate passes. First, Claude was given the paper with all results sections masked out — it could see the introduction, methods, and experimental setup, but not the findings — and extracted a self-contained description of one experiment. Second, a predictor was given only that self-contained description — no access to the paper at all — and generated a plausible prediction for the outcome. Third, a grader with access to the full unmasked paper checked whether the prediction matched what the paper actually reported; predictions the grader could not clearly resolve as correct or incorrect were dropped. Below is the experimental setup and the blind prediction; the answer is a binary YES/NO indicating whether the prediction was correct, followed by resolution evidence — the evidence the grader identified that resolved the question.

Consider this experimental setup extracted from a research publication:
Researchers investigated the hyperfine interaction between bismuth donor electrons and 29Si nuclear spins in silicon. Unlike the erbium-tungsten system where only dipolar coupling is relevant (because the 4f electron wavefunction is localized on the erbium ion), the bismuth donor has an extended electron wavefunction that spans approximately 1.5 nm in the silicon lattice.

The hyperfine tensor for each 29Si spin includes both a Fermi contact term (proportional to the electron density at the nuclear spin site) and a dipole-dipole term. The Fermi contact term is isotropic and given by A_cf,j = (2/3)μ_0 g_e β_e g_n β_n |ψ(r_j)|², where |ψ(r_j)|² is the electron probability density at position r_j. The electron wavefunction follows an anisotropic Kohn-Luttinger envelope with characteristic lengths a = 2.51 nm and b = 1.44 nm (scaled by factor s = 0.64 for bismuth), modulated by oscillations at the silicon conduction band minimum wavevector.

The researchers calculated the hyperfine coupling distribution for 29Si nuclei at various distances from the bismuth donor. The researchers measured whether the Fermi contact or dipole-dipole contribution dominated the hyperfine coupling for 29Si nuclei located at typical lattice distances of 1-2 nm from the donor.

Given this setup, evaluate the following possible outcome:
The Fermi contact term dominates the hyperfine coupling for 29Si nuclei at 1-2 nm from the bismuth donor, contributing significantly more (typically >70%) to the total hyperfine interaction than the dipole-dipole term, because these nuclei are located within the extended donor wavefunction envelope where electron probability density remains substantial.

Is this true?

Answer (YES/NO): YES